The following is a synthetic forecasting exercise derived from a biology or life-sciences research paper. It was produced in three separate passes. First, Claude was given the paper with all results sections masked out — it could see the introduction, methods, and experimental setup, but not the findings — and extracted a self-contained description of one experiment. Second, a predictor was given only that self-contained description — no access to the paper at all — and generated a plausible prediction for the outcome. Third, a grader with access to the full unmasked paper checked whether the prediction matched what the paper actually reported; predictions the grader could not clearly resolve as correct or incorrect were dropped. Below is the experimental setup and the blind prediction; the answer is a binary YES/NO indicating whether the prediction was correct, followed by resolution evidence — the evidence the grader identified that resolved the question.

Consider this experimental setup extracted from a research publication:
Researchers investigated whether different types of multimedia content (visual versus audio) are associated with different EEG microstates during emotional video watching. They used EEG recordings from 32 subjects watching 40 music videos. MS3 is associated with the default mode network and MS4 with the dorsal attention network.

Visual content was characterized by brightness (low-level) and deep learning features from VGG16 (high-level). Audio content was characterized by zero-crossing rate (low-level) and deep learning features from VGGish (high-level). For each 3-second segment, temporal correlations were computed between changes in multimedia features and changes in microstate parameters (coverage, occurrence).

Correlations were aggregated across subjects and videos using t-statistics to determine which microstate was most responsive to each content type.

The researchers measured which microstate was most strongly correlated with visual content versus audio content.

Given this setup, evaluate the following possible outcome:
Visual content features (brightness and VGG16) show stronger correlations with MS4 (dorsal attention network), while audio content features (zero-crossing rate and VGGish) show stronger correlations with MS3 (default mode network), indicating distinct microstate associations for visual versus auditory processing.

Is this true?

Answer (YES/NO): YES